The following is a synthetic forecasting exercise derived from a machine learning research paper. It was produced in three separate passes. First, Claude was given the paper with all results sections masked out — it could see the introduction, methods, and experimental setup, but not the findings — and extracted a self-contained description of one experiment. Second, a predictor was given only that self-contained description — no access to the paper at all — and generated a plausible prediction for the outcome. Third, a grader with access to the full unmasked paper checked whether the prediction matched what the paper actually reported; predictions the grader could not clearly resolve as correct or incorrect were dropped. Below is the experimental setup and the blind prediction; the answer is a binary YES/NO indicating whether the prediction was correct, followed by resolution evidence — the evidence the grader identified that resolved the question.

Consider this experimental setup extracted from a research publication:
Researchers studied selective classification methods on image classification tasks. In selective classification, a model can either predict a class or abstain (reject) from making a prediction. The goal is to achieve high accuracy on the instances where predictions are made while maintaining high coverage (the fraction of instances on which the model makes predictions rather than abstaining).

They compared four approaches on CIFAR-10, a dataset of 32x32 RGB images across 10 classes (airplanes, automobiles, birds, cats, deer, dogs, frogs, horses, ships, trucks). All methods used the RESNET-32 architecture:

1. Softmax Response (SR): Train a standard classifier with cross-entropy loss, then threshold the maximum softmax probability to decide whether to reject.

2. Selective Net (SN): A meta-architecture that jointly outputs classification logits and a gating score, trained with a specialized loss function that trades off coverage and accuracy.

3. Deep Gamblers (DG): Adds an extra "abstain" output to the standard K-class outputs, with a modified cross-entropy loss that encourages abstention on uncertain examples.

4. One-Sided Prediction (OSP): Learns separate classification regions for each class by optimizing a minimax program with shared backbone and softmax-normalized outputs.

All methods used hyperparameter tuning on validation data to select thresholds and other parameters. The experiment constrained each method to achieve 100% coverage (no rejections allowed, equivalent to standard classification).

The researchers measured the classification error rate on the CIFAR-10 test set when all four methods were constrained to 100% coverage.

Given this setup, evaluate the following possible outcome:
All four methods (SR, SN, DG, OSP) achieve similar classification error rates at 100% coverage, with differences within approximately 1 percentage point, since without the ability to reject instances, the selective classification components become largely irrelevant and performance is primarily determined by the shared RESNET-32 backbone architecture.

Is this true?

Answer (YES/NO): NO